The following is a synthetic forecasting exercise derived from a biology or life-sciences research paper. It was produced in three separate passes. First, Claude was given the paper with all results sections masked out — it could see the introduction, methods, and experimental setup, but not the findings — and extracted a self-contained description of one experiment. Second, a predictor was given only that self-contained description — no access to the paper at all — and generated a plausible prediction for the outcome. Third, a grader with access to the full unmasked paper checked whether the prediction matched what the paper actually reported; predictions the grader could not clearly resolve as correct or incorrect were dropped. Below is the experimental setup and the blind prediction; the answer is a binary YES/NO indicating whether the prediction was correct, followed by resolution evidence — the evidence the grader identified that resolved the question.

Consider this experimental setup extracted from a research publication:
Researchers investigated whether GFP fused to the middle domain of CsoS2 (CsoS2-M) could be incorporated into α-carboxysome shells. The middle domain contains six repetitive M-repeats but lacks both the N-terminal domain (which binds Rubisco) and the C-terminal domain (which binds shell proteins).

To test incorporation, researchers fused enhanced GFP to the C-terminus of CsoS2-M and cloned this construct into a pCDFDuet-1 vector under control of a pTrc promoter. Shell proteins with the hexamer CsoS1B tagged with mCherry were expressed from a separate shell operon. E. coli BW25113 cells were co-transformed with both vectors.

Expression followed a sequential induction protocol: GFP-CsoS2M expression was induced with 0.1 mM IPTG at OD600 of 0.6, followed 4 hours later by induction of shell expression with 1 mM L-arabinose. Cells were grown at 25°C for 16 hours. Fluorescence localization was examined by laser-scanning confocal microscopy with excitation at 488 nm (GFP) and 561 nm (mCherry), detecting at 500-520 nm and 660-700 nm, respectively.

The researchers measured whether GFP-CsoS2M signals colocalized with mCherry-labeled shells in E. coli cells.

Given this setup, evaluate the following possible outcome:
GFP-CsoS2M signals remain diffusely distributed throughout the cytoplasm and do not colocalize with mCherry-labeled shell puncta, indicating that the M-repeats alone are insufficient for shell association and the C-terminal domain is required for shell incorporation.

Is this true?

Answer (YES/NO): NO